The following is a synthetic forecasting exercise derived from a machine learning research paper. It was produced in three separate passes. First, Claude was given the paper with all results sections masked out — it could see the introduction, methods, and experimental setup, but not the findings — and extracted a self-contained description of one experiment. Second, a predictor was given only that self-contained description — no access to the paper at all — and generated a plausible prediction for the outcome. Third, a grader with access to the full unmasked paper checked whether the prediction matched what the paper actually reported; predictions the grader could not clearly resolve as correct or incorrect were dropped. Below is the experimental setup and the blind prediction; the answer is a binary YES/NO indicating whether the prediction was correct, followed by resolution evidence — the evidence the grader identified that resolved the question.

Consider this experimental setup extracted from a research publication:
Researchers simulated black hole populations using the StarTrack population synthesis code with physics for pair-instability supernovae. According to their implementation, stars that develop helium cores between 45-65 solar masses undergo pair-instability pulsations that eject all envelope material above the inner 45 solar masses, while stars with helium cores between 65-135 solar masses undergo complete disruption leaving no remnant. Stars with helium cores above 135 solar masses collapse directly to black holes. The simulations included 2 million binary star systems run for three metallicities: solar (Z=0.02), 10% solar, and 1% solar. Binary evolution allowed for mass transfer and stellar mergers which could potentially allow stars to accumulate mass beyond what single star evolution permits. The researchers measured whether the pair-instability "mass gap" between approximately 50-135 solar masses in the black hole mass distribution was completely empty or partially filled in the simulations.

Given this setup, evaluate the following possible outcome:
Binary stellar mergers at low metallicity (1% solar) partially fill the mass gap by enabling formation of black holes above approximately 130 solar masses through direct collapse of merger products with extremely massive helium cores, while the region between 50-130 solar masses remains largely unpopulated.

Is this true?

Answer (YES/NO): NO